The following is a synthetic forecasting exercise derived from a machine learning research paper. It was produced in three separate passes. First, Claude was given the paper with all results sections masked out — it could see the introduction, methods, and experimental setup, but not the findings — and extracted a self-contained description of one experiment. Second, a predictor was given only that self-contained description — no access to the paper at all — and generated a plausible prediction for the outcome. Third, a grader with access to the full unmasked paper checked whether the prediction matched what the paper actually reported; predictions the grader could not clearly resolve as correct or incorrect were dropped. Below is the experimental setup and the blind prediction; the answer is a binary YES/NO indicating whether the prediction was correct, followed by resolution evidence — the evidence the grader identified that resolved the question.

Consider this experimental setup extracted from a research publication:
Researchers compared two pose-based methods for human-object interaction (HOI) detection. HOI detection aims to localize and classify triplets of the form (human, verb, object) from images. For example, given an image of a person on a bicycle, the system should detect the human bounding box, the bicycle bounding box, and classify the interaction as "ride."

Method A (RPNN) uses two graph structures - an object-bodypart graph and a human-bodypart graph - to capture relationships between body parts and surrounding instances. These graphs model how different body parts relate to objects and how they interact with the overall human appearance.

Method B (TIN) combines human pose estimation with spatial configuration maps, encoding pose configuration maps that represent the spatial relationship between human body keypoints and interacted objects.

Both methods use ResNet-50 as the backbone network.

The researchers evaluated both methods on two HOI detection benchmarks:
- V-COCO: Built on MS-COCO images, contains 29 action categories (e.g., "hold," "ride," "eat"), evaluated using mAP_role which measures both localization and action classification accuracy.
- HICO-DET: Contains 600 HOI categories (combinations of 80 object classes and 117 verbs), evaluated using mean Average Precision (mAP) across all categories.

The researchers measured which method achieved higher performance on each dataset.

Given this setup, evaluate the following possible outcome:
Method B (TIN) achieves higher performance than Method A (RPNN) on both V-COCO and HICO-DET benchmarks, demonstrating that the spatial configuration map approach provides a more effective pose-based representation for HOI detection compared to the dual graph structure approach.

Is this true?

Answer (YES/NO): NO